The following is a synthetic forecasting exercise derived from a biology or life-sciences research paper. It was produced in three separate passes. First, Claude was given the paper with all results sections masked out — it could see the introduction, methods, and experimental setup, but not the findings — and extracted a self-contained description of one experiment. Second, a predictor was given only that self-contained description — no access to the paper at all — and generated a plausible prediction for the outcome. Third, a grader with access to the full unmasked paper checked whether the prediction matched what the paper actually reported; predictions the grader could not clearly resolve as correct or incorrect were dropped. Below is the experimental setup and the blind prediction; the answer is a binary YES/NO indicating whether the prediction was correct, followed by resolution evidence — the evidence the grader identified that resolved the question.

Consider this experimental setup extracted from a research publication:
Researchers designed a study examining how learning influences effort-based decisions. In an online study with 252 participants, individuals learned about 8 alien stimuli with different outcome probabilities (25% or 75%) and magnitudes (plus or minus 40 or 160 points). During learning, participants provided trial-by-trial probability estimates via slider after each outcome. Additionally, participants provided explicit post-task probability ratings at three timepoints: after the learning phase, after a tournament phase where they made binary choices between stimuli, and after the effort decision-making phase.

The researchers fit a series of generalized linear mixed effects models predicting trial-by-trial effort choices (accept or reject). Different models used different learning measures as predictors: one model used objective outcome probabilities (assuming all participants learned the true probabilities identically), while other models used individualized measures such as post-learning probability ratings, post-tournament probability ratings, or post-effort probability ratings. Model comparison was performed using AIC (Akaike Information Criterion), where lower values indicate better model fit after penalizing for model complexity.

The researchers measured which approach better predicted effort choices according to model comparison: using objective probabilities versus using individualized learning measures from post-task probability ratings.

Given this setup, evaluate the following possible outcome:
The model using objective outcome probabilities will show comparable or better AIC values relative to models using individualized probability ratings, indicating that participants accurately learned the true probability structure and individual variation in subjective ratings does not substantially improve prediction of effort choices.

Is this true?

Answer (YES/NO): NO